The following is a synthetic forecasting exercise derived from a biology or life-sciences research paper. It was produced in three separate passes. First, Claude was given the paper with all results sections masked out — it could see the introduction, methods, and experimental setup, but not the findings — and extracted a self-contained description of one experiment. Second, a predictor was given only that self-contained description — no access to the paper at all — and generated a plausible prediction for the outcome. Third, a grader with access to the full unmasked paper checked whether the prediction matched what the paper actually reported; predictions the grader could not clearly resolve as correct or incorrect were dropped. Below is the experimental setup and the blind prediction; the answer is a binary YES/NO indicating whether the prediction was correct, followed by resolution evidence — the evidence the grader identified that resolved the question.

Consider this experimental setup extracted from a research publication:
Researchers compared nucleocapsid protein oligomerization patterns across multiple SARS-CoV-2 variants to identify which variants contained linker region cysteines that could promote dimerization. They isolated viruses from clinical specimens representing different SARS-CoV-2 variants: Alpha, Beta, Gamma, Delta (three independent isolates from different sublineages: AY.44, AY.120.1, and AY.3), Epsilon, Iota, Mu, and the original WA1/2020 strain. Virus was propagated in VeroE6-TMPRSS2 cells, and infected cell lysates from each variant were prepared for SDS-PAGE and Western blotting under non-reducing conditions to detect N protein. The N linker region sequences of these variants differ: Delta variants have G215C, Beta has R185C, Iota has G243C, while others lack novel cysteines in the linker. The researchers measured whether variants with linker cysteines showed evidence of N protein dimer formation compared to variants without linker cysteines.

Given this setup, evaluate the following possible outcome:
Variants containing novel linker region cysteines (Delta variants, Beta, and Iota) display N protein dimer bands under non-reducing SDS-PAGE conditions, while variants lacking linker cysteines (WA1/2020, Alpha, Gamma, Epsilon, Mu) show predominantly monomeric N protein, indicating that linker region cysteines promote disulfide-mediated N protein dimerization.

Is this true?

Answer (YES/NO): YES